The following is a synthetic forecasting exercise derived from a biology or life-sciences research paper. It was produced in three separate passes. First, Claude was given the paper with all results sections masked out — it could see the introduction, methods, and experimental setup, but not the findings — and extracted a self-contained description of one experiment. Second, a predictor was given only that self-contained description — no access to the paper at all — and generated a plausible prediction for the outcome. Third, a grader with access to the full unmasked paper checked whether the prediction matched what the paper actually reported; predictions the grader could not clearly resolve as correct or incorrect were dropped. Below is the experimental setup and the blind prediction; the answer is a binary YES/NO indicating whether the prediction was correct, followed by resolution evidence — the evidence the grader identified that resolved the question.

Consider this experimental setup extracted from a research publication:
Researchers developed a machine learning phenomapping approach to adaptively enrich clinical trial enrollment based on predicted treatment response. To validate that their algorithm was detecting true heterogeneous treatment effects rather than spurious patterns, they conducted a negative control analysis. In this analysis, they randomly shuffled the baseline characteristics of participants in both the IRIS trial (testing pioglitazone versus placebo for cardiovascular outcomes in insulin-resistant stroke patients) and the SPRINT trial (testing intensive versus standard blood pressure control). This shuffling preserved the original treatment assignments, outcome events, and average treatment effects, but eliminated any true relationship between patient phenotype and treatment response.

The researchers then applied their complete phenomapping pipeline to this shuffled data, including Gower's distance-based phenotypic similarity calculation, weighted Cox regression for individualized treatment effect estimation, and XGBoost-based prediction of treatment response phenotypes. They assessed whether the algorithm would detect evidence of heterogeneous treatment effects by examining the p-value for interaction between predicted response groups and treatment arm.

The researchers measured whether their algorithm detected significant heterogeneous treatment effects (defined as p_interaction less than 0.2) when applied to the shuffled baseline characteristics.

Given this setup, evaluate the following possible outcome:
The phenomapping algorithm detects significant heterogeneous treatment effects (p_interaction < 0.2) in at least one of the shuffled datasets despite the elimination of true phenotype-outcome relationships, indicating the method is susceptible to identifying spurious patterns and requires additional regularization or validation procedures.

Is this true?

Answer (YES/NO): NO